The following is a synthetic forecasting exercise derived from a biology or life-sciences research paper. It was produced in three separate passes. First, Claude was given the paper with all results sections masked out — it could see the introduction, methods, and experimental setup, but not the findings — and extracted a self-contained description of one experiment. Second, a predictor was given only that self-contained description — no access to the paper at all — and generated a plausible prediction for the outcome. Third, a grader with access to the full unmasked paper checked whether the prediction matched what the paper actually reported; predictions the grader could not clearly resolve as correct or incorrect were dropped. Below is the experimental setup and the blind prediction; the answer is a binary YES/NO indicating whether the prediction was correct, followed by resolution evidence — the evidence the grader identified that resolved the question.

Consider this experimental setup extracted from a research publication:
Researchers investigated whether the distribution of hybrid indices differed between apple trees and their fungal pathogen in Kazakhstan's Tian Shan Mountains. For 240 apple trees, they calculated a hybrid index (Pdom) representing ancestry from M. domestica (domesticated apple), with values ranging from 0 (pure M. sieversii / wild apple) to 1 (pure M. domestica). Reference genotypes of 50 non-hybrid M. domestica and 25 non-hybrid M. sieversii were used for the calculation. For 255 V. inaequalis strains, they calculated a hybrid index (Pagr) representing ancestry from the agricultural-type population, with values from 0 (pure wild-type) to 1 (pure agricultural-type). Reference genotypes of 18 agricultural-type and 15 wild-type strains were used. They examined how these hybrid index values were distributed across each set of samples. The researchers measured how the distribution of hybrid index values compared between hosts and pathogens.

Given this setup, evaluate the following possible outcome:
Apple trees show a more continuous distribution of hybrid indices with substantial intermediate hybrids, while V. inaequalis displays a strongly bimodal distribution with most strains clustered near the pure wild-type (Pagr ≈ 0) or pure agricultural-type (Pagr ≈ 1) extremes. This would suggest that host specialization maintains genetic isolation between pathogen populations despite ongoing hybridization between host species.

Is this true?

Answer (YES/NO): NO